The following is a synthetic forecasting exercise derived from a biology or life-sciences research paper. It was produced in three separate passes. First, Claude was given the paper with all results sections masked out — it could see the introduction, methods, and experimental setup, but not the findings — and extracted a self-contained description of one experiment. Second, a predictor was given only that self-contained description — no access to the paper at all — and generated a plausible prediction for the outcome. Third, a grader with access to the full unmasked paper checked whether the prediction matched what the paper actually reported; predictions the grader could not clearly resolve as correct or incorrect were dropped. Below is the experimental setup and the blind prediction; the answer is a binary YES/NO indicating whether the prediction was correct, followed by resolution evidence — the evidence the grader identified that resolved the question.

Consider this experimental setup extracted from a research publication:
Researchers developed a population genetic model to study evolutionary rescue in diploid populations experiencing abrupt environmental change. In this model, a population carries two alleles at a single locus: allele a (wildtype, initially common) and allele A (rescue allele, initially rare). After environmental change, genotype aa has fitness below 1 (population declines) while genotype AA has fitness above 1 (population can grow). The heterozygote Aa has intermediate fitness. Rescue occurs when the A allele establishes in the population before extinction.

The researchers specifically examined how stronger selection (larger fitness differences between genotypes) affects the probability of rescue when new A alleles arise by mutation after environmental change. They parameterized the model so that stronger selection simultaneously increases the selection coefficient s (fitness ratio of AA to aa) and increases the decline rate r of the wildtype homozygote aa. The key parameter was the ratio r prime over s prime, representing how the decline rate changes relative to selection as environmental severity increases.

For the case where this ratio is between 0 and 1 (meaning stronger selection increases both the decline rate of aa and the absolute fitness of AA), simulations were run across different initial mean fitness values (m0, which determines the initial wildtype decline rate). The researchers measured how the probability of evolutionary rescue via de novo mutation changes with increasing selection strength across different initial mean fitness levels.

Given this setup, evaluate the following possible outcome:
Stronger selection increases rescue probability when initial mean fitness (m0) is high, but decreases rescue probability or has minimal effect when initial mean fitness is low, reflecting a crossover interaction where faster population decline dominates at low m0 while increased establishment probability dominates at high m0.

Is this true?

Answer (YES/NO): NO